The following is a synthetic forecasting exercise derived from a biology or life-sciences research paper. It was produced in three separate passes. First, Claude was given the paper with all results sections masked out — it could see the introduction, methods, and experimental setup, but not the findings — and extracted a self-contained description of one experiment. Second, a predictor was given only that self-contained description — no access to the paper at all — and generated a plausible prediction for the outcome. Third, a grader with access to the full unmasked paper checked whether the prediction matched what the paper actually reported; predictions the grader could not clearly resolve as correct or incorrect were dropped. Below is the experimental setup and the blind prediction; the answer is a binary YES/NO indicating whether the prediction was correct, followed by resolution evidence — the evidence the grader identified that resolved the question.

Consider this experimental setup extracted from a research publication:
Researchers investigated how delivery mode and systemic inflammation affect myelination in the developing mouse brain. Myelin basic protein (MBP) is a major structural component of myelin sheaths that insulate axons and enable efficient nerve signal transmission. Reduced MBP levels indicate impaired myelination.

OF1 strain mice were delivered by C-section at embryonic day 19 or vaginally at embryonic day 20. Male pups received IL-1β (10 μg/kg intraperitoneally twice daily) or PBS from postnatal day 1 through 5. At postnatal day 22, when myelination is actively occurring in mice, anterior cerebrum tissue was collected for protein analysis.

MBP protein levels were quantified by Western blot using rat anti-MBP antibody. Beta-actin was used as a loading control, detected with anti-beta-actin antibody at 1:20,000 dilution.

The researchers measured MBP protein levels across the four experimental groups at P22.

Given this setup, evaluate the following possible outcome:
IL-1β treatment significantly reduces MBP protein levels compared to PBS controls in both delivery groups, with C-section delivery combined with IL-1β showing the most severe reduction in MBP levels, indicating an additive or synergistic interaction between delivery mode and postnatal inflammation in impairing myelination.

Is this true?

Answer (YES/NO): YES